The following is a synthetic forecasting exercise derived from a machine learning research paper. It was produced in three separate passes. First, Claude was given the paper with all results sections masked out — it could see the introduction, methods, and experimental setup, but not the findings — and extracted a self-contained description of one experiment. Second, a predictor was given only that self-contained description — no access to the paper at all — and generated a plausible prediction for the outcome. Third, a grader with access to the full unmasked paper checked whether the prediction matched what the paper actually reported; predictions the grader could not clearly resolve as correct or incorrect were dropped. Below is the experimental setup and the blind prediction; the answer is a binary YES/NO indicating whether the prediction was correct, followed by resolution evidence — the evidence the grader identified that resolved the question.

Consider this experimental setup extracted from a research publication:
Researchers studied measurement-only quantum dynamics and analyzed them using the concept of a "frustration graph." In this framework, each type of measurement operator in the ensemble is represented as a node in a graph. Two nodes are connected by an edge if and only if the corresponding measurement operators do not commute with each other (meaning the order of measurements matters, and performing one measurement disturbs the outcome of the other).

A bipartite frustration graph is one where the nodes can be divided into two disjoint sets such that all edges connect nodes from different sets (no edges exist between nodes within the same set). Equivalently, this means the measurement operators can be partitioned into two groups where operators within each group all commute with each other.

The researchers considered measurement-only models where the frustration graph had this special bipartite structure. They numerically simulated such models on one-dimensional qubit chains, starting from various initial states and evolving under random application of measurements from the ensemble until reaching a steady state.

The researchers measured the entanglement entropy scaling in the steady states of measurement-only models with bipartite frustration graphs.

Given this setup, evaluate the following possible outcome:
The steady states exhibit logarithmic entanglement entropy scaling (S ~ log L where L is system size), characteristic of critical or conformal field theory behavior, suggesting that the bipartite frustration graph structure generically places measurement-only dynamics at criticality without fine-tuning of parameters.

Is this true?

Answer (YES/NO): NO